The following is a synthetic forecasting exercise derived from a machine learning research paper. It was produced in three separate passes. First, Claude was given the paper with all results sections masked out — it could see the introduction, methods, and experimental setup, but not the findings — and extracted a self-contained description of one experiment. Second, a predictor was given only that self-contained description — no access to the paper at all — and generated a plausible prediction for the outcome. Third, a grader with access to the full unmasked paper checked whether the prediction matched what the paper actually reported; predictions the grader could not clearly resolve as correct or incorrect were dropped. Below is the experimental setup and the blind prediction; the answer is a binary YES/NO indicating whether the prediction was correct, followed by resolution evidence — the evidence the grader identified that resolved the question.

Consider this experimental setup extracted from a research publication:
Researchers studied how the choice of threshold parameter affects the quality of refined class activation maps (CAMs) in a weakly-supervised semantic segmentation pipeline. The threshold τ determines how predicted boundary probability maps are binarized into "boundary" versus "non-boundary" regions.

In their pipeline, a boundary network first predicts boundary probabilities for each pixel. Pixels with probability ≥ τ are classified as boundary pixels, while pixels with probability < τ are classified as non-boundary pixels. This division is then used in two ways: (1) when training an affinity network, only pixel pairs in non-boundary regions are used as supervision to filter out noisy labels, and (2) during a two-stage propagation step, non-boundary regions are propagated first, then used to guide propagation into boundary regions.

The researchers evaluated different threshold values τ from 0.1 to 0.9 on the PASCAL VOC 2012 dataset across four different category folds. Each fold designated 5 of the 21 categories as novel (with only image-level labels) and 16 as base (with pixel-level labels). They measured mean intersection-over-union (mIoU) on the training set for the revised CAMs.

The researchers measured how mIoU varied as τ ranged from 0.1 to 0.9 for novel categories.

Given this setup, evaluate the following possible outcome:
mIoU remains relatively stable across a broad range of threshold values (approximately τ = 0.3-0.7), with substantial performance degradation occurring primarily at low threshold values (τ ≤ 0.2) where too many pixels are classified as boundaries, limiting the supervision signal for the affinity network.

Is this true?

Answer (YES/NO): NO